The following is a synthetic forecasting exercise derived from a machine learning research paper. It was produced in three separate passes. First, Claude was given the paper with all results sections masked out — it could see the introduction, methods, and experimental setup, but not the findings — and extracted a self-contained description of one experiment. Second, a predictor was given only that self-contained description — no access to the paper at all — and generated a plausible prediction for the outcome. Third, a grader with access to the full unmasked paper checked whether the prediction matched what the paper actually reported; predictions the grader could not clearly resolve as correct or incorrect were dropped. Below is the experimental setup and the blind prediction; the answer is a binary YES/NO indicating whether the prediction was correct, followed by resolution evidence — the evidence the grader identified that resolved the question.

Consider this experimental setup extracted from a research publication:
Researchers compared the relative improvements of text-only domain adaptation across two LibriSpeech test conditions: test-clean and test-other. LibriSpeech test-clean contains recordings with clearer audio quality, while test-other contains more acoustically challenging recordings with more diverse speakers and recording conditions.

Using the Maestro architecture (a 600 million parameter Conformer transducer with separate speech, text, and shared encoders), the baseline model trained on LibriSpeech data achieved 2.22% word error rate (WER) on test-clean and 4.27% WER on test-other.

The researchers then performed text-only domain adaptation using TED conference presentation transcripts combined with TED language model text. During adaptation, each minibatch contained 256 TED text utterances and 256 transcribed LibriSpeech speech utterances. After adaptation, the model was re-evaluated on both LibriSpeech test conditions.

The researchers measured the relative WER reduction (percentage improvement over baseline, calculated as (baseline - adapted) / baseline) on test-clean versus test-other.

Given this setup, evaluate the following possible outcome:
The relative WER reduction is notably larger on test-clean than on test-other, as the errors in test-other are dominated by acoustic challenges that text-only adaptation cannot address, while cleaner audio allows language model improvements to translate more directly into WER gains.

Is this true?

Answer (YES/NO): YES